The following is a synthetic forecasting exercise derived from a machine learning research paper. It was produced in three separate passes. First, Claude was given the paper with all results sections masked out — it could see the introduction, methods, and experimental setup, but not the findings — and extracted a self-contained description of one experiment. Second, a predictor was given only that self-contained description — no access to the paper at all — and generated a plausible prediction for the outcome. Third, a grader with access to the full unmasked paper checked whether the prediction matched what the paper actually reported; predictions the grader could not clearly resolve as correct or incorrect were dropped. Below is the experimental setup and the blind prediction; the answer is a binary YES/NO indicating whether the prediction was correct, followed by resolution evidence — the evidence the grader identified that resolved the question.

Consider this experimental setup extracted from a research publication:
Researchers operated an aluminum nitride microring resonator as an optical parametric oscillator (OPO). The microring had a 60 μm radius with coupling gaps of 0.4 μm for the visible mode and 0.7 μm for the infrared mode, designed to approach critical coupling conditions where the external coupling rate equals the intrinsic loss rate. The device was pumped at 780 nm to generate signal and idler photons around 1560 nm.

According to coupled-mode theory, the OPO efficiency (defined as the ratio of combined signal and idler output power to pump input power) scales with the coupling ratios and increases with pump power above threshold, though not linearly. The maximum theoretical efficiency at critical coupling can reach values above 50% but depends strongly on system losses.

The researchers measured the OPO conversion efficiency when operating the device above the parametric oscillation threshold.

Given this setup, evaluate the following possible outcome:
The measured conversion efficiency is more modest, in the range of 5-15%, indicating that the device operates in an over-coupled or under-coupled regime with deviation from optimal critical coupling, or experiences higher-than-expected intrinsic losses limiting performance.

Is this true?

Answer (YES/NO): NO